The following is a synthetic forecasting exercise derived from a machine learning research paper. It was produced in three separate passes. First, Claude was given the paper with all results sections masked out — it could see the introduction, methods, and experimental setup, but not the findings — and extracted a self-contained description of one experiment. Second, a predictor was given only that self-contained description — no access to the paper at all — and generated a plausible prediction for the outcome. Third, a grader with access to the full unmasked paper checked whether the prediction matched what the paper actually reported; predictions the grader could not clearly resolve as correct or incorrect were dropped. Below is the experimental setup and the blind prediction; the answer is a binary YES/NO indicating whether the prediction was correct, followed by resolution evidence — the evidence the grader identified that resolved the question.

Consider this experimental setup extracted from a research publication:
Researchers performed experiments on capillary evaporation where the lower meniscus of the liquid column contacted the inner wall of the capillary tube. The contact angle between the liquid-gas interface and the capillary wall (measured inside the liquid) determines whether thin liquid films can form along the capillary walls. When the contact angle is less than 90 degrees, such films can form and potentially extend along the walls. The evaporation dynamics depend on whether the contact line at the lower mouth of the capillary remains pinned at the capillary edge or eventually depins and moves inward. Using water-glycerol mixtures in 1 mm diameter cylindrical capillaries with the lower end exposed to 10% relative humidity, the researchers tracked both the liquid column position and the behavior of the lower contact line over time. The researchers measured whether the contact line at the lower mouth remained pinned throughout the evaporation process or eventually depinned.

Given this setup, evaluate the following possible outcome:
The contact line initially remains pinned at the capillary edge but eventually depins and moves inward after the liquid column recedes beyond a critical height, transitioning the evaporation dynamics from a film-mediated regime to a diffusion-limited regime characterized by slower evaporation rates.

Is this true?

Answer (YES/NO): NO